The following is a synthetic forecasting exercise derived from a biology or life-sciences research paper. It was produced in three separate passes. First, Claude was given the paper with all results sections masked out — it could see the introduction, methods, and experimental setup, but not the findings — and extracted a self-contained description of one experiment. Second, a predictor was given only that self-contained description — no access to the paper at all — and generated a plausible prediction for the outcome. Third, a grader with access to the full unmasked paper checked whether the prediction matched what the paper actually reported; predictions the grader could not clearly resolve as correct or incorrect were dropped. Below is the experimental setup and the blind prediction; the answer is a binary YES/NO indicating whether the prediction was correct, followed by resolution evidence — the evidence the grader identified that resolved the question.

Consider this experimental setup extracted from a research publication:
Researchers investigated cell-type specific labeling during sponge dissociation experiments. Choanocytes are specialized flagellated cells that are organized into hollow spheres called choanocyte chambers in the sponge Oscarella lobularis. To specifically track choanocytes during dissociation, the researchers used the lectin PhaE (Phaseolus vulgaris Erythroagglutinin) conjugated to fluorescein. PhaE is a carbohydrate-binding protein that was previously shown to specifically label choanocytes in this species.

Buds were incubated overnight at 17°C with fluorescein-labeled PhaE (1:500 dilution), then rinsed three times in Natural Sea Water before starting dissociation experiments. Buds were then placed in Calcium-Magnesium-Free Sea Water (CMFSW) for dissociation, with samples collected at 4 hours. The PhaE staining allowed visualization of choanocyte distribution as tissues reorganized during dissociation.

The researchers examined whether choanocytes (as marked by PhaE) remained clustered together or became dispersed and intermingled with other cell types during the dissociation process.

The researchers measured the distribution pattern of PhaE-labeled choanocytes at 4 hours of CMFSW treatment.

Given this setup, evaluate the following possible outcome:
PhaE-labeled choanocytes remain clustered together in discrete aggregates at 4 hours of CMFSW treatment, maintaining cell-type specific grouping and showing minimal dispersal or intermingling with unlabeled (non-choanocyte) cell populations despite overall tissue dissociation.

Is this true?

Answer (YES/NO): YES